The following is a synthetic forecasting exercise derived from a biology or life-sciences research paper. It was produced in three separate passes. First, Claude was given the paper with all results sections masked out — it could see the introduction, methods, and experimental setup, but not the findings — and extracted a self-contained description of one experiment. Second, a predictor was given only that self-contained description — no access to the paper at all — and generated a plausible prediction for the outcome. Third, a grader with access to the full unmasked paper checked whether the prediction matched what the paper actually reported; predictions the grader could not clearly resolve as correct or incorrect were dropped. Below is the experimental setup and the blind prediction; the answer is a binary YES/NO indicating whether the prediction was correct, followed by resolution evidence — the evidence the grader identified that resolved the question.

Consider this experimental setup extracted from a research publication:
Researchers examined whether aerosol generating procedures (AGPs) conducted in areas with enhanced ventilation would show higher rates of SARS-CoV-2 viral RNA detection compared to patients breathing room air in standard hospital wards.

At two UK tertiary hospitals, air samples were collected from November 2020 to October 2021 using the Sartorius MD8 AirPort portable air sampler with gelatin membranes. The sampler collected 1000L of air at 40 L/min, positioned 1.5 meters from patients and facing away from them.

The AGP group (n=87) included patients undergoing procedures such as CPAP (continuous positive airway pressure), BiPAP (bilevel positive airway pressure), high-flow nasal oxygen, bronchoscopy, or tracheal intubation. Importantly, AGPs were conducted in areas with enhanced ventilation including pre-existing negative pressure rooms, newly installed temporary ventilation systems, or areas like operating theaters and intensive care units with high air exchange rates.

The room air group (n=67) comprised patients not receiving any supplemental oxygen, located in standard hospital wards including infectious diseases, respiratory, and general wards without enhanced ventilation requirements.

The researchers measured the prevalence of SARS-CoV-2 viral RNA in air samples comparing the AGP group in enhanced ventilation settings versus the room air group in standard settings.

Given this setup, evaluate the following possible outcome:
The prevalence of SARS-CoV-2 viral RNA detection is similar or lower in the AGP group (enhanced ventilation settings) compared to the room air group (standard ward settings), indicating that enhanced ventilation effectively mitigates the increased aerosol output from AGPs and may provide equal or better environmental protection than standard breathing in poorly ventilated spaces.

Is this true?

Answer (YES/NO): YES